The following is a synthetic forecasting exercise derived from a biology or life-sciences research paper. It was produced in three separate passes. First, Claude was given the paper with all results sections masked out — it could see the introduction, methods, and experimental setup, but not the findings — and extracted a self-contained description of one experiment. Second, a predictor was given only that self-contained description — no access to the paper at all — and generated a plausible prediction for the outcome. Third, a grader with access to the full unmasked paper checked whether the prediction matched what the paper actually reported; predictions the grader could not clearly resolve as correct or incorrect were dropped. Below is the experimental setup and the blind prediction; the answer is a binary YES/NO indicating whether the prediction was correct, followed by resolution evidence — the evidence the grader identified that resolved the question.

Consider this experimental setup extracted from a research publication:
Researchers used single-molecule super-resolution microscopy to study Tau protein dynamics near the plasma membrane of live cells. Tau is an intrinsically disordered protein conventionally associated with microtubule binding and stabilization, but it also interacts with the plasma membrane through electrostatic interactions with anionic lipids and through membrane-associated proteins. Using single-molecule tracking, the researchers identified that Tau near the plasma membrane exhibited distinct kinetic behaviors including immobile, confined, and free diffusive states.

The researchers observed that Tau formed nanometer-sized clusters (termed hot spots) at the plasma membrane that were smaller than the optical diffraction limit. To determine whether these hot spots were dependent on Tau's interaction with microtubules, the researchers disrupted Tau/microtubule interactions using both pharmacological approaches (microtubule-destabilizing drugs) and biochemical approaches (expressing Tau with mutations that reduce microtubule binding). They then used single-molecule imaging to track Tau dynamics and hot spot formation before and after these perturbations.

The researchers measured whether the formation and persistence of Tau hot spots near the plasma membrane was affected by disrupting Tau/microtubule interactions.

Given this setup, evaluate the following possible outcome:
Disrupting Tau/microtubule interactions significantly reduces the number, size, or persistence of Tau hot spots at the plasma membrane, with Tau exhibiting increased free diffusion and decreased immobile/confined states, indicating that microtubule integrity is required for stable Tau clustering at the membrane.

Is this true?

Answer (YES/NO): NO